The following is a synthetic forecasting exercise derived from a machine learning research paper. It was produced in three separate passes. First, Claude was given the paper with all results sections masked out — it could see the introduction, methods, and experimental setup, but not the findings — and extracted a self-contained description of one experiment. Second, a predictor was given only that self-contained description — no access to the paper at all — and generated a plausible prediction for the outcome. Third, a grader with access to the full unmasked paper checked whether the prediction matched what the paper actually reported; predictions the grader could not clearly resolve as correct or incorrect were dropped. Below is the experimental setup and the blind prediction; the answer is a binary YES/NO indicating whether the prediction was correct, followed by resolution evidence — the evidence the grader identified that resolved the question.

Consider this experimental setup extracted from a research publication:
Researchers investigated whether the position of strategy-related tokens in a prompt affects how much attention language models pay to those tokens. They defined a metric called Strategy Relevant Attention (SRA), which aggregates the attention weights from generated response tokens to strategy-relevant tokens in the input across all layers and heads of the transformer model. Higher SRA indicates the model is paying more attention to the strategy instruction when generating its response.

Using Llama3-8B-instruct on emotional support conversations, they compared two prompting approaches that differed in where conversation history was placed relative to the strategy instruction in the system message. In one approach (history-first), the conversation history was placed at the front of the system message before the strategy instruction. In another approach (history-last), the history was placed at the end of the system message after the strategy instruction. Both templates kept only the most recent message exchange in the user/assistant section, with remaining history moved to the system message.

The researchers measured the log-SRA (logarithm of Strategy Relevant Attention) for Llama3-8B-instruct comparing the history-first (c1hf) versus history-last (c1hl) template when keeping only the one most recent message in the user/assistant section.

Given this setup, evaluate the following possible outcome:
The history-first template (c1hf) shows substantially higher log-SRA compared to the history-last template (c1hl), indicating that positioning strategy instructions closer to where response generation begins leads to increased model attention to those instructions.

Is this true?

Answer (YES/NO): YES